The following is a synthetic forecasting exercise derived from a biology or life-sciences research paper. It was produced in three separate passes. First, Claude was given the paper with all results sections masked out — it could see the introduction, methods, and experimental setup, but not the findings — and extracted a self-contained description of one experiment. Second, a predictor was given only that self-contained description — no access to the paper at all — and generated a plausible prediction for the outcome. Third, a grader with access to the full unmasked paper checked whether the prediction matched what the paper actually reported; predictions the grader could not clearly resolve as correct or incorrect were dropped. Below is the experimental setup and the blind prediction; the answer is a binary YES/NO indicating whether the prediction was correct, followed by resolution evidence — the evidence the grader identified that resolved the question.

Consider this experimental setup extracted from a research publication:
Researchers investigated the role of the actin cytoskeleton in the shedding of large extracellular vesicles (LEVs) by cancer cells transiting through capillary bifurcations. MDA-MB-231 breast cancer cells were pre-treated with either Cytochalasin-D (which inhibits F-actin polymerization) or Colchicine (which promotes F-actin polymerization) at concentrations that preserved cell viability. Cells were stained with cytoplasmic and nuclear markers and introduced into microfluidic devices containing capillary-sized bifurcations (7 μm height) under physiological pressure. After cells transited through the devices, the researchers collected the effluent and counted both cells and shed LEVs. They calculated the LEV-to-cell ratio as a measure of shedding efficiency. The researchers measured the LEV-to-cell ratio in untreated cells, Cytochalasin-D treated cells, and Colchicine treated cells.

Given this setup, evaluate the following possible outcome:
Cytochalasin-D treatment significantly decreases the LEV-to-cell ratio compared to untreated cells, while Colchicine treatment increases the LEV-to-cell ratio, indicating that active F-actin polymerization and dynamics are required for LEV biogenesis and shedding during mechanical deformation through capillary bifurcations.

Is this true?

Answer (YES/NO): NO